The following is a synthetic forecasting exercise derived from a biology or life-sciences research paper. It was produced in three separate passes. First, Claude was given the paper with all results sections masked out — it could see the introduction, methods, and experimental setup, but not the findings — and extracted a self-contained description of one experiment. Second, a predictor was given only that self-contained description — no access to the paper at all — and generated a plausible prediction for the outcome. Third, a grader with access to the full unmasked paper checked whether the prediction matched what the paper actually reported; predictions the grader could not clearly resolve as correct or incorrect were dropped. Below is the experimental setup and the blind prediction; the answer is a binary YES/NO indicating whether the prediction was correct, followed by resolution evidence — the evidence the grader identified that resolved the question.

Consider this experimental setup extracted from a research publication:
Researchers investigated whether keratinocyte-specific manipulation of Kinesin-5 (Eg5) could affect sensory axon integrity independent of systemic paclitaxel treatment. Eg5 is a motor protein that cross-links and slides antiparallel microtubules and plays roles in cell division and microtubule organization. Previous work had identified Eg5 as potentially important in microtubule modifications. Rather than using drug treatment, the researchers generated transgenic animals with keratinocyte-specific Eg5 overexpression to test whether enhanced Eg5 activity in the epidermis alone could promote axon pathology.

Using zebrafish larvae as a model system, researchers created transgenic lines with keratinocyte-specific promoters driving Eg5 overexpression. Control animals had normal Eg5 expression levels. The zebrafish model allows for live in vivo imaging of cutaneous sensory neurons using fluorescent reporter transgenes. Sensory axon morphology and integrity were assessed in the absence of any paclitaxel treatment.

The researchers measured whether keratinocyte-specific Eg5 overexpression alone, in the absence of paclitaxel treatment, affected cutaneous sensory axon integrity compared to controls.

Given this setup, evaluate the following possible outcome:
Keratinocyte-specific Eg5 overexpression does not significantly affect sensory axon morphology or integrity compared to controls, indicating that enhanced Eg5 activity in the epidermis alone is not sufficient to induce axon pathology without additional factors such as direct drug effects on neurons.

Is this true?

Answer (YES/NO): NO